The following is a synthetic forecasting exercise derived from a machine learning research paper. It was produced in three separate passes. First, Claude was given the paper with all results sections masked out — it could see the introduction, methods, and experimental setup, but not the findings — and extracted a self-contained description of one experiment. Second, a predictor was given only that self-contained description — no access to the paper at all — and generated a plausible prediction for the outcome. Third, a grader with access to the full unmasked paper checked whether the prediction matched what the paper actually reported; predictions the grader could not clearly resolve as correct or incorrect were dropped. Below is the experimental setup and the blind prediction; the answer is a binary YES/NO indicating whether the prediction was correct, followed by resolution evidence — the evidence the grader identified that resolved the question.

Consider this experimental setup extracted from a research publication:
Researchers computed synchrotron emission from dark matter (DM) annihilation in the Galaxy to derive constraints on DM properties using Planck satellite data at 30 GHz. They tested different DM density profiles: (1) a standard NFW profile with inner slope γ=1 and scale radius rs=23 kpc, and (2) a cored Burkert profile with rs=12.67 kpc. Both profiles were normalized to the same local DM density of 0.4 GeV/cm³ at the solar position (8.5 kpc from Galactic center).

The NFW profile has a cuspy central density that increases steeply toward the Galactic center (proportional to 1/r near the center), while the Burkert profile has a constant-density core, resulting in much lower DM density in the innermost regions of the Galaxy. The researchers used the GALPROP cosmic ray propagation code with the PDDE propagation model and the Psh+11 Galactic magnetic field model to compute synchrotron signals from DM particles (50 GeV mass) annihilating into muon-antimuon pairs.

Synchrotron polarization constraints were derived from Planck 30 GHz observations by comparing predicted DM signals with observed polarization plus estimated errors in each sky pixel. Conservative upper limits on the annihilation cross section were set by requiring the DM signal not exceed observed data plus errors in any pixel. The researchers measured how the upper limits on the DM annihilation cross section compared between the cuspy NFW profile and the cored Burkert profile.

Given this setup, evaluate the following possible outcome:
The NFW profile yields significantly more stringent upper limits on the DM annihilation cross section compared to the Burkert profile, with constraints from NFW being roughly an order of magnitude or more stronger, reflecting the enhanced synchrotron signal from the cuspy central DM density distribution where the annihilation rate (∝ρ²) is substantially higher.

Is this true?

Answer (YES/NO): NO